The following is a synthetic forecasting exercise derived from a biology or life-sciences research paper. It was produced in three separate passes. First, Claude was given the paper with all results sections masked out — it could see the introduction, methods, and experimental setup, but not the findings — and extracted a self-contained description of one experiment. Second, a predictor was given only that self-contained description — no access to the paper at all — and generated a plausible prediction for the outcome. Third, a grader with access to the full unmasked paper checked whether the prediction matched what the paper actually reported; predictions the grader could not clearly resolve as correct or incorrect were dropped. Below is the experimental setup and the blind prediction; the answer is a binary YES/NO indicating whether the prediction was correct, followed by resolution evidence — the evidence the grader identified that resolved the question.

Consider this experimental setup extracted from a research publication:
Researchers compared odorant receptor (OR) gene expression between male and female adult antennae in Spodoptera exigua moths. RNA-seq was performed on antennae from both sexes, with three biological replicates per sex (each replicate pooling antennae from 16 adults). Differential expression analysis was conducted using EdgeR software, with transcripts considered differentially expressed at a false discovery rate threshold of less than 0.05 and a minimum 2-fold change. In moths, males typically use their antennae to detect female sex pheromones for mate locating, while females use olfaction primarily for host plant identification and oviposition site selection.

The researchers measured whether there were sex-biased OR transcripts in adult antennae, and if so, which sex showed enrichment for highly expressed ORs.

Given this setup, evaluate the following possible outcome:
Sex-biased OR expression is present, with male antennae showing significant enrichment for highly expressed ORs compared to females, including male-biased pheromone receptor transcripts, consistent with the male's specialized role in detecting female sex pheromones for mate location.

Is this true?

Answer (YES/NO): NO